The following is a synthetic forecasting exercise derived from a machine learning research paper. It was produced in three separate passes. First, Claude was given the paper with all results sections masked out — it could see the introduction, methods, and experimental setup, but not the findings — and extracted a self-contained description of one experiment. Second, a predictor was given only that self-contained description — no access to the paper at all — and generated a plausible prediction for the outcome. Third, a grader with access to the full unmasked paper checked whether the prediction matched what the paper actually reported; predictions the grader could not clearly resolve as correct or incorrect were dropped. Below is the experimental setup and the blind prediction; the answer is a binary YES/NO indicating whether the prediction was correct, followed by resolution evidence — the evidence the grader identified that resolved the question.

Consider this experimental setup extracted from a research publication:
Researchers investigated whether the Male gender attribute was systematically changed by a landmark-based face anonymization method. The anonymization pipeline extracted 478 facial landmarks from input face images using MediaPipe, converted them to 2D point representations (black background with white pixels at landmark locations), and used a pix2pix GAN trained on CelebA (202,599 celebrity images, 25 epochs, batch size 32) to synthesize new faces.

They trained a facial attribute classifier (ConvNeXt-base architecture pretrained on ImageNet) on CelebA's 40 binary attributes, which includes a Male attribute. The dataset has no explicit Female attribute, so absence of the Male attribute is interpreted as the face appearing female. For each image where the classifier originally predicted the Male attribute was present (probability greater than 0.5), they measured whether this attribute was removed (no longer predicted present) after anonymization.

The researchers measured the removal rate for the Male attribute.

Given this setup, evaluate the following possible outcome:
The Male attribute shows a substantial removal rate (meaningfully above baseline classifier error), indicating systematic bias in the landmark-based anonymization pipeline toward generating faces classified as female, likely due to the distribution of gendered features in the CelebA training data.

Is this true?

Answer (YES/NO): NO